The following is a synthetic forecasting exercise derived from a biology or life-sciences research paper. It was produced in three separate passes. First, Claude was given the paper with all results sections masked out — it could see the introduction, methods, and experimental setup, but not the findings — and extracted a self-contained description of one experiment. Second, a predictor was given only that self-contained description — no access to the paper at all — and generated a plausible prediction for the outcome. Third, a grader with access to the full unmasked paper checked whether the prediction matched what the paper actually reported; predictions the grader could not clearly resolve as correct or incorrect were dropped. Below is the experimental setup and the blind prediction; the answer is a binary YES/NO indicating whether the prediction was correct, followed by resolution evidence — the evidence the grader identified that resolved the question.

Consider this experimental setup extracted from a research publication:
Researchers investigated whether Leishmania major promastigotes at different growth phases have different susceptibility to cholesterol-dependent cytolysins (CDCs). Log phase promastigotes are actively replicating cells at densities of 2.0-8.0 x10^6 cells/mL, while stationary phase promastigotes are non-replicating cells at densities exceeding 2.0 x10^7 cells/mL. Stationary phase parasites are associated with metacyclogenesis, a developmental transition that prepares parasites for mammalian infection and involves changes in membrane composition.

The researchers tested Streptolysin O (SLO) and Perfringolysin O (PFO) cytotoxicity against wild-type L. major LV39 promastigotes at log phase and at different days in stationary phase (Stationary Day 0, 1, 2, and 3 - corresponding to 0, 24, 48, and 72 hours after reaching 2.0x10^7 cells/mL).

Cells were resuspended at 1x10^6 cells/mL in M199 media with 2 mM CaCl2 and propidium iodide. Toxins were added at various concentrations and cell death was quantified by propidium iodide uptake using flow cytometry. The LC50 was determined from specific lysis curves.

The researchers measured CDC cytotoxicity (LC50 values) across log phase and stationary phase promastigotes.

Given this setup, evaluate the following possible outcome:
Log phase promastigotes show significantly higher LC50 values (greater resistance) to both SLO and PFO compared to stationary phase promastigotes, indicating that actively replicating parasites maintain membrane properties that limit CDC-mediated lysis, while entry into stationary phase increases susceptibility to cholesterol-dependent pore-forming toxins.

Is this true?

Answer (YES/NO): NO